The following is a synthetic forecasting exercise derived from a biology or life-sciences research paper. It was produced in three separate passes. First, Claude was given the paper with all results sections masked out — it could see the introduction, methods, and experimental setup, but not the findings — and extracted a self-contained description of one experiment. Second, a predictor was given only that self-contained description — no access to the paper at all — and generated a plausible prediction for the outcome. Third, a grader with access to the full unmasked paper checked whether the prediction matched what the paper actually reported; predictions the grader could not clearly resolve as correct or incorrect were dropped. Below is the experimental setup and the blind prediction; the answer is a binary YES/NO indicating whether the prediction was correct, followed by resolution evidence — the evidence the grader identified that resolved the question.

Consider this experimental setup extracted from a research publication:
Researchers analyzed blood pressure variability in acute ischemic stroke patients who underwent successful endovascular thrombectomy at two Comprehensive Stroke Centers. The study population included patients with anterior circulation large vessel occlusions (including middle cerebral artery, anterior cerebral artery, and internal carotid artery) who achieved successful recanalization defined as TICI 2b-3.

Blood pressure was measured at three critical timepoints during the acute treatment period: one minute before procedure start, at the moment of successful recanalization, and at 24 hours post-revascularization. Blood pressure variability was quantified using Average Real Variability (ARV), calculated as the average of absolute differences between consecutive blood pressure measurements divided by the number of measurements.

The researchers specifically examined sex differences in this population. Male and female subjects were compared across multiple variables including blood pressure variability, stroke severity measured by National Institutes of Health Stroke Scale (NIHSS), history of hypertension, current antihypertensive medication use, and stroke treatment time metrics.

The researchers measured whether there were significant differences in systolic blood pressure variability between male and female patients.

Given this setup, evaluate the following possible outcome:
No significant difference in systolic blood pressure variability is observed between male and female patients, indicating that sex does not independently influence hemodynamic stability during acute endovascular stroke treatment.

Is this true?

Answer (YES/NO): NO